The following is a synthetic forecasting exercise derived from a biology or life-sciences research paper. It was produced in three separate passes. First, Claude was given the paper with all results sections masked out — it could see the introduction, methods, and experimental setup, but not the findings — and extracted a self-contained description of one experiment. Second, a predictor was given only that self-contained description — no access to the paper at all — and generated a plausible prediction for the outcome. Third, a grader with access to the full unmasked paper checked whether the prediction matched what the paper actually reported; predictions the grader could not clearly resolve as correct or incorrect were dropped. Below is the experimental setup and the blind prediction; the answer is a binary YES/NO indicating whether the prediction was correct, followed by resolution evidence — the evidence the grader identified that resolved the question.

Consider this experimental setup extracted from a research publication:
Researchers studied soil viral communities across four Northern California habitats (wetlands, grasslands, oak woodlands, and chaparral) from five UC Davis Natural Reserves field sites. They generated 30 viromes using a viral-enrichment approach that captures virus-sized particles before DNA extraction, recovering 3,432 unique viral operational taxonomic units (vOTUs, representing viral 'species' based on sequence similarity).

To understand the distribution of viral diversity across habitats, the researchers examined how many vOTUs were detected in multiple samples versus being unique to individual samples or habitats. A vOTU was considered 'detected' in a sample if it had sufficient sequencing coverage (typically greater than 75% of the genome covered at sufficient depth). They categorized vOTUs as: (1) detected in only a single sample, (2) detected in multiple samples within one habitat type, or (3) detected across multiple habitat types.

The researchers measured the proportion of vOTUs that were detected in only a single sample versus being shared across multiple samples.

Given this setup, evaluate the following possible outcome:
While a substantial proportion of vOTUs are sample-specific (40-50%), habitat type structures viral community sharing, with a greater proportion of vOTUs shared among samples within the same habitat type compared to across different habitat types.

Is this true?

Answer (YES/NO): NO